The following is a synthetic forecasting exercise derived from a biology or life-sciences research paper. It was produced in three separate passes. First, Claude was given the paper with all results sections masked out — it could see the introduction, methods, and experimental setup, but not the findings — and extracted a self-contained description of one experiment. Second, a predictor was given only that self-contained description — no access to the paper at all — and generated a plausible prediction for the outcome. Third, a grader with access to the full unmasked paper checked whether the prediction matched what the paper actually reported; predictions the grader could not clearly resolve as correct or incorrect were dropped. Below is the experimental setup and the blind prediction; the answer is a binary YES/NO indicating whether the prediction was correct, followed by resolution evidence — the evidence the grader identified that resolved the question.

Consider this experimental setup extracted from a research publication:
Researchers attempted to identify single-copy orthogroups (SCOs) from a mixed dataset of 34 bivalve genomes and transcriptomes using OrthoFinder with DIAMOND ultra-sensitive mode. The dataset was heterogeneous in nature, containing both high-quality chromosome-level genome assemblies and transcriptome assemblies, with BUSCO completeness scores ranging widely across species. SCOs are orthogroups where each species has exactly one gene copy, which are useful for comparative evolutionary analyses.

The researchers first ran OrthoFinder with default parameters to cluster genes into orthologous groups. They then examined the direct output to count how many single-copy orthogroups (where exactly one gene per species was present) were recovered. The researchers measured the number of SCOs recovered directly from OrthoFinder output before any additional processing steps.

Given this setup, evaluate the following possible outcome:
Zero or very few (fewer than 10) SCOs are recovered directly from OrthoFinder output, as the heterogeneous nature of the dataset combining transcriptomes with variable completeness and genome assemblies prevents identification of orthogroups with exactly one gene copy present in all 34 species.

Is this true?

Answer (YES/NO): YES